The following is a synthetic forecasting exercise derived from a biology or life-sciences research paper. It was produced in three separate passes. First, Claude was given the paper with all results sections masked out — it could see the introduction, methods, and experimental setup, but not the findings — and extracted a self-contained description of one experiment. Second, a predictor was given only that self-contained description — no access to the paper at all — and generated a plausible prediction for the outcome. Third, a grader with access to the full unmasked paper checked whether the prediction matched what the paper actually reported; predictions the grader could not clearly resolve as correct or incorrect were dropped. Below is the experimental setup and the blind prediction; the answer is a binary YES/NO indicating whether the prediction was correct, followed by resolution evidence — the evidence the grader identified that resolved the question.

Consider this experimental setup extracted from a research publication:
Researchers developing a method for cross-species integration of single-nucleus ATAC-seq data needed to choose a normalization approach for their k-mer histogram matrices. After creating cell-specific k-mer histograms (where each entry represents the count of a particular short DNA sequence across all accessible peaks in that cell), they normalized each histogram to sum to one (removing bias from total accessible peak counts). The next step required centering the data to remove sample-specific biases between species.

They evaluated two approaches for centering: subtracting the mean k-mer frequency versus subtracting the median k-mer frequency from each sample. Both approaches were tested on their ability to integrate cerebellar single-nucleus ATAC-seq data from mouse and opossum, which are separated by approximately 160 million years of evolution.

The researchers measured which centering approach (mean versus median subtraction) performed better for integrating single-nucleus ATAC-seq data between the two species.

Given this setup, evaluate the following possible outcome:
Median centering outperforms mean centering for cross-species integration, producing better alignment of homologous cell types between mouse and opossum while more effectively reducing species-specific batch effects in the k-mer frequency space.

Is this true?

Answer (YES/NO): NO